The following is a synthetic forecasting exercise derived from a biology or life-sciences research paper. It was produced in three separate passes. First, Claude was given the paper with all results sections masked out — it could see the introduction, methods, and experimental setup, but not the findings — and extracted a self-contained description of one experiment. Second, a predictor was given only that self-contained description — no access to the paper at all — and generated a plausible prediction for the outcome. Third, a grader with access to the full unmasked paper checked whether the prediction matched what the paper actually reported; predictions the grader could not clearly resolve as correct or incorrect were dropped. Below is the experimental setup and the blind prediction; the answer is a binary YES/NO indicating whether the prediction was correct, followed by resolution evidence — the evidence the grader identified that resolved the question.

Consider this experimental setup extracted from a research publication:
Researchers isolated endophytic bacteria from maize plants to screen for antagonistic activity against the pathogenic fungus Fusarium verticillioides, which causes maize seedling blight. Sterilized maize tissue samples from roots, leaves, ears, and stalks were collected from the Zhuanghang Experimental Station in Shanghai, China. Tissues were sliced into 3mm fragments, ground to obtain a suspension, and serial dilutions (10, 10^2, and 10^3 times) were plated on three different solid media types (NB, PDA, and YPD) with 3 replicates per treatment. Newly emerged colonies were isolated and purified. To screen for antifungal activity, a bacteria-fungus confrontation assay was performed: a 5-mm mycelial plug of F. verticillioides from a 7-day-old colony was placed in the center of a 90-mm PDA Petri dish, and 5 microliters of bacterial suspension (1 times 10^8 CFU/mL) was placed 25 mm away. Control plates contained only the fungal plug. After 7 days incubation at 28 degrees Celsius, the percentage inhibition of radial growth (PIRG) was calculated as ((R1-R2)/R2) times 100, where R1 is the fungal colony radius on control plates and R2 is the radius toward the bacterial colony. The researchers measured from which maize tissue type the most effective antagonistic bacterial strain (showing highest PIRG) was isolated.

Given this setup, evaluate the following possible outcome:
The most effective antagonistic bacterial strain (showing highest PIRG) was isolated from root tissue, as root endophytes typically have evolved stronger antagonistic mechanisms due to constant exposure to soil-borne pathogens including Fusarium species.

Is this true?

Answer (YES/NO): NO